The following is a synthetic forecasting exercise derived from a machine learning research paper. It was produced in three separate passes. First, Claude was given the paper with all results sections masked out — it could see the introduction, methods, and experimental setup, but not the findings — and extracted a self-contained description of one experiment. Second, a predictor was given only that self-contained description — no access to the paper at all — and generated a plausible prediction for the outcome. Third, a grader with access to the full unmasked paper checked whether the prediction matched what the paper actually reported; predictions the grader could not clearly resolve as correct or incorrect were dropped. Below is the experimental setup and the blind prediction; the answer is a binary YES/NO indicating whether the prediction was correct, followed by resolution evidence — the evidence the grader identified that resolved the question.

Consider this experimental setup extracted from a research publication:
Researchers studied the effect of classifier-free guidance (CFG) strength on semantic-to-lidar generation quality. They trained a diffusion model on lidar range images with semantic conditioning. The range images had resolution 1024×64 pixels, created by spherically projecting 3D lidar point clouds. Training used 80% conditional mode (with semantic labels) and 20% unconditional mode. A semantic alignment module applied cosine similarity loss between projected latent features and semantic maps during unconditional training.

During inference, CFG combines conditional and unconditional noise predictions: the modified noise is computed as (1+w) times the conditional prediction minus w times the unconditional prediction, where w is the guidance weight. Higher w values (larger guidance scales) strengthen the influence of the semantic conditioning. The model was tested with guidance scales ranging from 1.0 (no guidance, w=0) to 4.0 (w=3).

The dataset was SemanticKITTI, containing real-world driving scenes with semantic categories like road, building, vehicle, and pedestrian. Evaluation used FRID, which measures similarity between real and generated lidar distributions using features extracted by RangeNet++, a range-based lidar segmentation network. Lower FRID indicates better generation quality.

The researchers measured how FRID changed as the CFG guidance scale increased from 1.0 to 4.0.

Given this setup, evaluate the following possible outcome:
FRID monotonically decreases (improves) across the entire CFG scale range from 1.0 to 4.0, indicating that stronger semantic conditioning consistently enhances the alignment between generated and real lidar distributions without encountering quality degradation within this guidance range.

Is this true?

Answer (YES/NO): NO